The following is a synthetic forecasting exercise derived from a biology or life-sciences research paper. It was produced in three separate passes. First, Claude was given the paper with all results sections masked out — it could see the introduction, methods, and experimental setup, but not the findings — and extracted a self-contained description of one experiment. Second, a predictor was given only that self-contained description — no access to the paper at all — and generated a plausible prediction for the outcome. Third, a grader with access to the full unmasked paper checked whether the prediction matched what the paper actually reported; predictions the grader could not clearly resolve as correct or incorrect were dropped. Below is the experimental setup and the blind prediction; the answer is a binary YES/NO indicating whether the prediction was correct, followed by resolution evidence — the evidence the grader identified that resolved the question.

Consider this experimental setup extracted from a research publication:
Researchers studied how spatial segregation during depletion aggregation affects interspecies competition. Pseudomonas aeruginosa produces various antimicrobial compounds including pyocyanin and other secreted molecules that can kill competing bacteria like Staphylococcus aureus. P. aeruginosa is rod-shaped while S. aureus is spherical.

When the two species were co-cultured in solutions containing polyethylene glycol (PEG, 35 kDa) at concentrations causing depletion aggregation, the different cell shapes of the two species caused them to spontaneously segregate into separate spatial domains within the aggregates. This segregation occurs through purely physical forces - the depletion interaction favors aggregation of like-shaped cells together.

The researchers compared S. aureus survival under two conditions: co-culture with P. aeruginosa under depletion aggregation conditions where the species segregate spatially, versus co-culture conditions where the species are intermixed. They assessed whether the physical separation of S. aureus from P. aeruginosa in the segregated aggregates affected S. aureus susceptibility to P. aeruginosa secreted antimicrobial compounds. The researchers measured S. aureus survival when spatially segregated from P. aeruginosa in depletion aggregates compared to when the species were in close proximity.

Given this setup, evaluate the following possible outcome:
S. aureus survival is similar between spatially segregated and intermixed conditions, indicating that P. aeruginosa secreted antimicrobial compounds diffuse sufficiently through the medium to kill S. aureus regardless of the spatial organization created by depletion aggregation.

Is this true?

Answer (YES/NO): NO